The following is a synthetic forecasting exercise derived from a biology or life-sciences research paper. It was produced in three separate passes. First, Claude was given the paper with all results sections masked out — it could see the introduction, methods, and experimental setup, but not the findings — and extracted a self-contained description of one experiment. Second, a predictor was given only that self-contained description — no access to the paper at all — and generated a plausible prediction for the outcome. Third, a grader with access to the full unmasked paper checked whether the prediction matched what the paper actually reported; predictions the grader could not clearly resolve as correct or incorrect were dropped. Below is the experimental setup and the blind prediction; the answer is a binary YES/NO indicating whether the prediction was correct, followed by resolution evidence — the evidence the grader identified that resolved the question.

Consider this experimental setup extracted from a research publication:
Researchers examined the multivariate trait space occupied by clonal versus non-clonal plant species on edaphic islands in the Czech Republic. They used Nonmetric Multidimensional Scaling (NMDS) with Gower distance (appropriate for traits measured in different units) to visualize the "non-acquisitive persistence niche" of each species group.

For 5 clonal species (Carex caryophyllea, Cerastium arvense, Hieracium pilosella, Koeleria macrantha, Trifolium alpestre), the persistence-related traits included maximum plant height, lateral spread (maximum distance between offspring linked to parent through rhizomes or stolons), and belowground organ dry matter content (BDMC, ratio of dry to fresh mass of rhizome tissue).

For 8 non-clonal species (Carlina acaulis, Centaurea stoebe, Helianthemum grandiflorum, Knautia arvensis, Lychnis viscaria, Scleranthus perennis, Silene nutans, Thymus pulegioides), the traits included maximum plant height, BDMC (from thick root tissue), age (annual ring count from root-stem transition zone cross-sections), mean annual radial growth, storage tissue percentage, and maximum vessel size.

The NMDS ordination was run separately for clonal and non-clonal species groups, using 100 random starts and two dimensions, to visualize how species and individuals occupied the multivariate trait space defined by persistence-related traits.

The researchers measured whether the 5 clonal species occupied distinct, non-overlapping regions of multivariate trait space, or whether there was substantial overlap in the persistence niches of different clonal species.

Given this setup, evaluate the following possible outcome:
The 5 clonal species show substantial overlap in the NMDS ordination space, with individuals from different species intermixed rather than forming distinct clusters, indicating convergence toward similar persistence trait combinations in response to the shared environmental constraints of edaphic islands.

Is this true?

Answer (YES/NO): YES